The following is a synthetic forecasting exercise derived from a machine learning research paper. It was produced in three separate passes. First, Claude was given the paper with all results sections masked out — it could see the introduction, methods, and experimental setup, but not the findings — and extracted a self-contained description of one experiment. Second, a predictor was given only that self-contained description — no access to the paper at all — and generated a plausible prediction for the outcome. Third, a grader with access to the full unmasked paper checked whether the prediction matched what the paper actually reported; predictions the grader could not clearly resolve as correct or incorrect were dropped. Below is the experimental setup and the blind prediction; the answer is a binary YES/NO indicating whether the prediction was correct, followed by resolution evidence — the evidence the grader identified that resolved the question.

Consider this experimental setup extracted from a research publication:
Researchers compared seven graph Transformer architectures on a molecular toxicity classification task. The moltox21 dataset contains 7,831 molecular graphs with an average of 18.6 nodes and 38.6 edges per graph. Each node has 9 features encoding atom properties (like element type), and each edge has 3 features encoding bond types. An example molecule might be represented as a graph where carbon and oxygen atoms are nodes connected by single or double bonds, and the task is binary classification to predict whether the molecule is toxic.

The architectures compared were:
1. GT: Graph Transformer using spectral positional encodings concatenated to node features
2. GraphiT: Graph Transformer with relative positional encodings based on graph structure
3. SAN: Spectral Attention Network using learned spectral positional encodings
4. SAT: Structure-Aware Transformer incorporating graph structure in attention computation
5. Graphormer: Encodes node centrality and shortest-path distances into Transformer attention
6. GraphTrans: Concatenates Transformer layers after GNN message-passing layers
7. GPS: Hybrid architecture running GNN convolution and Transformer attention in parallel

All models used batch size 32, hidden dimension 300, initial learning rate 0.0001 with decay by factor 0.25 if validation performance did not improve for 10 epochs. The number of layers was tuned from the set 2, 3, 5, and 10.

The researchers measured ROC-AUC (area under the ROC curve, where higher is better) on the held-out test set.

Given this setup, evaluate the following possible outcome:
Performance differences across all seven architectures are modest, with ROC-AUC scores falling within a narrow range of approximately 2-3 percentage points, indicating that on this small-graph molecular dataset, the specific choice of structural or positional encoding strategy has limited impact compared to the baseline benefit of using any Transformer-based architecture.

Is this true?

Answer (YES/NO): NO